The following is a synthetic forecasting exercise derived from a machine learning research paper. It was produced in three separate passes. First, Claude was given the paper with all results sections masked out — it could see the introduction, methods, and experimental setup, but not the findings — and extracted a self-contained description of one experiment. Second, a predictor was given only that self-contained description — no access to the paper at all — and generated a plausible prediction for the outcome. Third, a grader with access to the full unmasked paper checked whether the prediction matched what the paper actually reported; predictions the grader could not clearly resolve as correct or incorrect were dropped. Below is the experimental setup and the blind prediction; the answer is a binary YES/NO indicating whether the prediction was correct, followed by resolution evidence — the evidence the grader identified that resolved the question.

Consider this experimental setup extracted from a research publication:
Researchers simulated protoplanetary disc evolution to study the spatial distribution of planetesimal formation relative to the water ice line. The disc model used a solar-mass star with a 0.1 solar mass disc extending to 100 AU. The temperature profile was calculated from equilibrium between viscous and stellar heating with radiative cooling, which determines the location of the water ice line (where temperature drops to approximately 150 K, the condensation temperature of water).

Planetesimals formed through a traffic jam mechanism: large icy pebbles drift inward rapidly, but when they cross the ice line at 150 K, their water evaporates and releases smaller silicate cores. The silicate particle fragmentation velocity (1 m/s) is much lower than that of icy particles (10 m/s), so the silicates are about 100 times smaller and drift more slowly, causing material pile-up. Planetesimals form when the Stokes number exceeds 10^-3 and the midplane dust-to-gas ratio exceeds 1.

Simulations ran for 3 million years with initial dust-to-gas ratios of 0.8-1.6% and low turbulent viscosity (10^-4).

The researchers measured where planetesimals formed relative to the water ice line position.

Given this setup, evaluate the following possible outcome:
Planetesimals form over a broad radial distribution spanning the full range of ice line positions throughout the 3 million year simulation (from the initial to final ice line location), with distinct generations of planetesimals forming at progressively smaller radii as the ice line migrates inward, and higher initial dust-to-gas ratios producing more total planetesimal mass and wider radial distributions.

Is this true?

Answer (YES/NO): NO